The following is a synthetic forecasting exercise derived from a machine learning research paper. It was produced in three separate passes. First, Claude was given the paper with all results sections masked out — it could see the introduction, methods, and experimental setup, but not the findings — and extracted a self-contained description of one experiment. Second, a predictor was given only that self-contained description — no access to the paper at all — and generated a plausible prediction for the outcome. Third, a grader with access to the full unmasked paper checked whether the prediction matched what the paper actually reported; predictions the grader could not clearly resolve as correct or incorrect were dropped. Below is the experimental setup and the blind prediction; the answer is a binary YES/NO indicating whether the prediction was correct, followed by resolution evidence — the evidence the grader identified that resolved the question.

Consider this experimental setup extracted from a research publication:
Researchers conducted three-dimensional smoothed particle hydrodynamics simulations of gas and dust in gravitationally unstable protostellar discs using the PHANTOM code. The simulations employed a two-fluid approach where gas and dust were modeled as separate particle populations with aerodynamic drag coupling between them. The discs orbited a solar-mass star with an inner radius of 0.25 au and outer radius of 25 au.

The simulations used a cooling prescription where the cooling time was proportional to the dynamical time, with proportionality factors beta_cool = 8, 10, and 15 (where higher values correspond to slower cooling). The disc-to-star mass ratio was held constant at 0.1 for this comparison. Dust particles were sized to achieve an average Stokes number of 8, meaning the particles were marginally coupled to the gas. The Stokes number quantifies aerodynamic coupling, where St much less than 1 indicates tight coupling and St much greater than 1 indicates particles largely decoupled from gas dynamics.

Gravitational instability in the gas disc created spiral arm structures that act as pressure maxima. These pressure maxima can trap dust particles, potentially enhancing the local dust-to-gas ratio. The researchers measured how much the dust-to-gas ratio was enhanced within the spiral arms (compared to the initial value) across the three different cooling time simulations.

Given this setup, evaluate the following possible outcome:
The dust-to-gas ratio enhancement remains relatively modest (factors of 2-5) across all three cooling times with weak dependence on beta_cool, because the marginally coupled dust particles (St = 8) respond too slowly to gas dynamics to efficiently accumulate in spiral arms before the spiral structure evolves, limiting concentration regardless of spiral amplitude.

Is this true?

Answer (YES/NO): NO